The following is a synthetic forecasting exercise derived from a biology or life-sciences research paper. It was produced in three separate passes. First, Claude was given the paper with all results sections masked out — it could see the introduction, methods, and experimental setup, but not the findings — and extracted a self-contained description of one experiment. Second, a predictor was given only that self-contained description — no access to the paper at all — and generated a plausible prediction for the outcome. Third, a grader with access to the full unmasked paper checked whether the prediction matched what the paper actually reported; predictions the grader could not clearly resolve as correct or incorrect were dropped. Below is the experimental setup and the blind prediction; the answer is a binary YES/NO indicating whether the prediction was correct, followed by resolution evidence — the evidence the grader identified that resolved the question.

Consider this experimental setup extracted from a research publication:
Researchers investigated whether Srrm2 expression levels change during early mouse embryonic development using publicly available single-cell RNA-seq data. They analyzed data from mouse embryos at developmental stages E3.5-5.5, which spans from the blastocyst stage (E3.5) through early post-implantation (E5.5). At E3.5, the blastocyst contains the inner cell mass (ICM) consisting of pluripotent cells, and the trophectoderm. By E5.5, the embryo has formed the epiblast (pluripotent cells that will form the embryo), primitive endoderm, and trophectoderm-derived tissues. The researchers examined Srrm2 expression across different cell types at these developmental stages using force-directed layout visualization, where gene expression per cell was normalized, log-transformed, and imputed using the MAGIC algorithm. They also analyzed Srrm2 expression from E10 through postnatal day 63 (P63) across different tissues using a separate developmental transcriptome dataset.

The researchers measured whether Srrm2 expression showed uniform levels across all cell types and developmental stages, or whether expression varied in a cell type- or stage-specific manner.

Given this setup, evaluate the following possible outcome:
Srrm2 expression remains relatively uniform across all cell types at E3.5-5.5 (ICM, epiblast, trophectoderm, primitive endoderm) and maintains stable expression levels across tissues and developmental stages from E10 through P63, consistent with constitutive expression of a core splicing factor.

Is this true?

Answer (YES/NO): NO